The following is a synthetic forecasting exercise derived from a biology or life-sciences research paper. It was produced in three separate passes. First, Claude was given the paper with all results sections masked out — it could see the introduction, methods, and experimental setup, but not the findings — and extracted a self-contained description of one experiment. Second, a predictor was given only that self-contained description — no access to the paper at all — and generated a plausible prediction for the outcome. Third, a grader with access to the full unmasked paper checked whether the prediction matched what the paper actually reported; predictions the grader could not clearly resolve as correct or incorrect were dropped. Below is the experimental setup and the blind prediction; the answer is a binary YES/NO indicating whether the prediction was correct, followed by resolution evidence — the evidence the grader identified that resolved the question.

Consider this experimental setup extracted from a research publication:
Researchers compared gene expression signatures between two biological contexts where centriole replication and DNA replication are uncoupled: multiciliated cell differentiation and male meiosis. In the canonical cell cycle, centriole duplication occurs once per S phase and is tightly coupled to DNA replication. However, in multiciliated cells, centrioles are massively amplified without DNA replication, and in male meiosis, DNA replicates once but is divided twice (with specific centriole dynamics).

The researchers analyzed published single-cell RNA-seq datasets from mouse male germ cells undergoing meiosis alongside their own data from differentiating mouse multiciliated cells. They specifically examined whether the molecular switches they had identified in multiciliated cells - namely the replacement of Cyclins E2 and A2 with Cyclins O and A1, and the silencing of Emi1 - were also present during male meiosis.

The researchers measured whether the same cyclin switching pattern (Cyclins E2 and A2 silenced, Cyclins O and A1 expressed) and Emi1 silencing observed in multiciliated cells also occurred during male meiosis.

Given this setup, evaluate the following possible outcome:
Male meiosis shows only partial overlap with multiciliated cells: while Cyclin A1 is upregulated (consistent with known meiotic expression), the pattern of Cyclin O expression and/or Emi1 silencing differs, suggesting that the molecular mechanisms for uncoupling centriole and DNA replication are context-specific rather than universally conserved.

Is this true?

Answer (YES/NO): NO